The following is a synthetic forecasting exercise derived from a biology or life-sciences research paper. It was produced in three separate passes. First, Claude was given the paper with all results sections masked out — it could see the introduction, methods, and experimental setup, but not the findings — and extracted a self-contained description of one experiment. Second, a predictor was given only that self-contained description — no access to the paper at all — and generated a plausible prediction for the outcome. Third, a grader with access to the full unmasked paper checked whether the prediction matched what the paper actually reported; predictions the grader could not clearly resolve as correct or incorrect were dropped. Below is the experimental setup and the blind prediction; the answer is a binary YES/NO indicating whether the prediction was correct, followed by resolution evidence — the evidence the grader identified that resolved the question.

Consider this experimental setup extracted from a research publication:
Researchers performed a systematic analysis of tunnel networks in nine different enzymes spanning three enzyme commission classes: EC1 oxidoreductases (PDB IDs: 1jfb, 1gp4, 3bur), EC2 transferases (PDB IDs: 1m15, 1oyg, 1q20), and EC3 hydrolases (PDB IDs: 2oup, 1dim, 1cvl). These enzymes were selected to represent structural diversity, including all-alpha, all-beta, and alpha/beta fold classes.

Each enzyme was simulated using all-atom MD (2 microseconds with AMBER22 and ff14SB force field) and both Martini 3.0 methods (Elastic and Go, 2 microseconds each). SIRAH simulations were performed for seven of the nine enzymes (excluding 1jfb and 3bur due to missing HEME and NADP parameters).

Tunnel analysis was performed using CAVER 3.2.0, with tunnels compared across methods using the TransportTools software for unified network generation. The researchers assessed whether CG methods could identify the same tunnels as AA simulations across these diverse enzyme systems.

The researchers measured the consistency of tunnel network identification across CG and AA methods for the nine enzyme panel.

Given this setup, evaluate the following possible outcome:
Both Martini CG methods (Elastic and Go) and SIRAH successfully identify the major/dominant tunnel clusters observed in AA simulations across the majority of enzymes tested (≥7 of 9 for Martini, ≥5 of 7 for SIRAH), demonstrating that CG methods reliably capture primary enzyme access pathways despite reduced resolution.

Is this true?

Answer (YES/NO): YES